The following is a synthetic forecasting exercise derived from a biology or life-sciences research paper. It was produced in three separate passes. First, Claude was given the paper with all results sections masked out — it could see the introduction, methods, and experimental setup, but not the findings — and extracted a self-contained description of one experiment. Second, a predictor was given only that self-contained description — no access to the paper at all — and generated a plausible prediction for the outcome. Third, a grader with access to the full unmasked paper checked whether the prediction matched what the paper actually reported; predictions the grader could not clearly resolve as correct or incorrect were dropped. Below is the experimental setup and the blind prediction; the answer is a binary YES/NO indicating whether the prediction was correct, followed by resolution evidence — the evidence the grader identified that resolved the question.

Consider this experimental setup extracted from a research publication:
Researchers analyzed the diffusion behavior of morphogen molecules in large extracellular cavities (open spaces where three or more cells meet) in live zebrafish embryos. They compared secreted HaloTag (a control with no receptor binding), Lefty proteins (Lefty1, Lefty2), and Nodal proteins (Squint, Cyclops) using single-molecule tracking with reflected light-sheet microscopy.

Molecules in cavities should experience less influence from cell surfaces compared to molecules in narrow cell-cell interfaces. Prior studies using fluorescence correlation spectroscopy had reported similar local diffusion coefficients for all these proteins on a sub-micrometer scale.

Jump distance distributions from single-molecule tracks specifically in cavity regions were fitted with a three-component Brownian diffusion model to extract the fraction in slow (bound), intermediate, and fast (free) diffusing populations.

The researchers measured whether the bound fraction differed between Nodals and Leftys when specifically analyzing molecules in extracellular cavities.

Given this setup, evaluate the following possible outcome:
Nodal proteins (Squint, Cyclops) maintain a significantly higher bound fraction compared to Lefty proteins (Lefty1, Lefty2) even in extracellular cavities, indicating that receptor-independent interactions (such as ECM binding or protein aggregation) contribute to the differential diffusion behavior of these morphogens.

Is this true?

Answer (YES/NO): NO